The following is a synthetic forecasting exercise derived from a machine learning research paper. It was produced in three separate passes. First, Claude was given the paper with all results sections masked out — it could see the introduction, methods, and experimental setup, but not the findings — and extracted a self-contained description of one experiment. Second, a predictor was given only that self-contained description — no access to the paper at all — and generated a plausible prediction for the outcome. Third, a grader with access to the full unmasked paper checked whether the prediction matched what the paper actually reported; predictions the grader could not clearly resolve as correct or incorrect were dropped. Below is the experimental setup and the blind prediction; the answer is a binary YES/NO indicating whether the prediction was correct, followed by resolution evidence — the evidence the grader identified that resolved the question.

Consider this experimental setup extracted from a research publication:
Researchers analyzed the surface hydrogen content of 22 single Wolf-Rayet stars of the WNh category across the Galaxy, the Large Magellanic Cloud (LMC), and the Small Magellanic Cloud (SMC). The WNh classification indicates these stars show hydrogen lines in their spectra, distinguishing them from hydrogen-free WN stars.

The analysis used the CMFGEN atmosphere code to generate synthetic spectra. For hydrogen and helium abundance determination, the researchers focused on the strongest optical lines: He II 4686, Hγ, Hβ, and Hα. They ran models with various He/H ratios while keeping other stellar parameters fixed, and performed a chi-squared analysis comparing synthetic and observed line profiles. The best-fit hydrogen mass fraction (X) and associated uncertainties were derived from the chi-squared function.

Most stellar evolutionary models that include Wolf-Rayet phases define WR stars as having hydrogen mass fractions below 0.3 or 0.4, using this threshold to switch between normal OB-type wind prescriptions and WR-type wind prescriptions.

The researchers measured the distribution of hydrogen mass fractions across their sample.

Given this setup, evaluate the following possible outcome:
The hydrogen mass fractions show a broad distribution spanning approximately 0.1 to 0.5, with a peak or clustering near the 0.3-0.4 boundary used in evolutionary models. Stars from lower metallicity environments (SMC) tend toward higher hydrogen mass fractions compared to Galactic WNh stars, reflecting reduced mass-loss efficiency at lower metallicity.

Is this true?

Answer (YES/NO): NO